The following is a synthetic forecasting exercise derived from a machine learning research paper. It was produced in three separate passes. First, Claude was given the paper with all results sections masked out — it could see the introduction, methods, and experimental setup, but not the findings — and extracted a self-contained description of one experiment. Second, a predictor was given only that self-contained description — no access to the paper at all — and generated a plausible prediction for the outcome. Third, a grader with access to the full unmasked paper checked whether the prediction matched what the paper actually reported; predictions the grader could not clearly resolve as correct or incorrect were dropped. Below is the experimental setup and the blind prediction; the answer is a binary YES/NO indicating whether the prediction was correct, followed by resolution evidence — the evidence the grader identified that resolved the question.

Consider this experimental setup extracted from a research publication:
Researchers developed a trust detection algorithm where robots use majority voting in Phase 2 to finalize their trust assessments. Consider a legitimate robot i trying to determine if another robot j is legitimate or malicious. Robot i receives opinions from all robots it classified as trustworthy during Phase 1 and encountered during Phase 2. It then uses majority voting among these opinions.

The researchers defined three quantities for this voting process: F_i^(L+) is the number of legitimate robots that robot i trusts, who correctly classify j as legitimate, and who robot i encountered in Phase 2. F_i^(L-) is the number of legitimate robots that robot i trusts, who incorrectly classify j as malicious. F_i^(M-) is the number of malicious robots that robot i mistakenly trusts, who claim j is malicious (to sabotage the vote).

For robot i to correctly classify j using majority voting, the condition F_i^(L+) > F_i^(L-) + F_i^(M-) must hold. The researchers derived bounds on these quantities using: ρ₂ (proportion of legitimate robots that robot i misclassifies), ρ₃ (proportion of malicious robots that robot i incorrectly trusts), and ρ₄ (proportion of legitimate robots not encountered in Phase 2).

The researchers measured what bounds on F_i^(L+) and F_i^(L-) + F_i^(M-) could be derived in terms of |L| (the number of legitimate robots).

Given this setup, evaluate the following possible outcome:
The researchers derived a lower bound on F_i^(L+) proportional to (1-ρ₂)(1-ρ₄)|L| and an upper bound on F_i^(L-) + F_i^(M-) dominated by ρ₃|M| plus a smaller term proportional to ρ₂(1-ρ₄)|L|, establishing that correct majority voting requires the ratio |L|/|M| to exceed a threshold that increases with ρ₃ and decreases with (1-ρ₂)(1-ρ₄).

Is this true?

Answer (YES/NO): NO